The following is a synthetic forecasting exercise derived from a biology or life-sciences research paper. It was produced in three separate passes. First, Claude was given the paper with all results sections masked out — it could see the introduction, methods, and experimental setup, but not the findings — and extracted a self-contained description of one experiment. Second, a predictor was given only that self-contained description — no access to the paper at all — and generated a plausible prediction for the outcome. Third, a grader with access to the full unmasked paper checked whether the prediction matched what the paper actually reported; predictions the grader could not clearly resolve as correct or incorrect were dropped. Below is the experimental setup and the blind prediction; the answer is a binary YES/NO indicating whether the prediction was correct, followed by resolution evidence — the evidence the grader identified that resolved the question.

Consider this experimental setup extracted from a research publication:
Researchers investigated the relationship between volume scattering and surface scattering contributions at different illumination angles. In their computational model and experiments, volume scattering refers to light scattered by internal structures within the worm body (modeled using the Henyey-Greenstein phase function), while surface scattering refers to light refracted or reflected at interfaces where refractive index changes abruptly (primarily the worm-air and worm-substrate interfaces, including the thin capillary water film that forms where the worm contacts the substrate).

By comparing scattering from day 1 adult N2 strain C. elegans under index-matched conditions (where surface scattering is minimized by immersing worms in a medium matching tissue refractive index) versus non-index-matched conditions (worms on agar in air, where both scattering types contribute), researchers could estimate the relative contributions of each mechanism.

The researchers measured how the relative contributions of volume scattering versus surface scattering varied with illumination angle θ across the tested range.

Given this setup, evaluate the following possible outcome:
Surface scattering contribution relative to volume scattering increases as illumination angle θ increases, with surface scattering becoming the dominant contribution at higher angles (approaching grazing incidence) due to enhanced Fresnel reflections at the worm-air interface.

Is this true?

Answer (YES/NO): NO